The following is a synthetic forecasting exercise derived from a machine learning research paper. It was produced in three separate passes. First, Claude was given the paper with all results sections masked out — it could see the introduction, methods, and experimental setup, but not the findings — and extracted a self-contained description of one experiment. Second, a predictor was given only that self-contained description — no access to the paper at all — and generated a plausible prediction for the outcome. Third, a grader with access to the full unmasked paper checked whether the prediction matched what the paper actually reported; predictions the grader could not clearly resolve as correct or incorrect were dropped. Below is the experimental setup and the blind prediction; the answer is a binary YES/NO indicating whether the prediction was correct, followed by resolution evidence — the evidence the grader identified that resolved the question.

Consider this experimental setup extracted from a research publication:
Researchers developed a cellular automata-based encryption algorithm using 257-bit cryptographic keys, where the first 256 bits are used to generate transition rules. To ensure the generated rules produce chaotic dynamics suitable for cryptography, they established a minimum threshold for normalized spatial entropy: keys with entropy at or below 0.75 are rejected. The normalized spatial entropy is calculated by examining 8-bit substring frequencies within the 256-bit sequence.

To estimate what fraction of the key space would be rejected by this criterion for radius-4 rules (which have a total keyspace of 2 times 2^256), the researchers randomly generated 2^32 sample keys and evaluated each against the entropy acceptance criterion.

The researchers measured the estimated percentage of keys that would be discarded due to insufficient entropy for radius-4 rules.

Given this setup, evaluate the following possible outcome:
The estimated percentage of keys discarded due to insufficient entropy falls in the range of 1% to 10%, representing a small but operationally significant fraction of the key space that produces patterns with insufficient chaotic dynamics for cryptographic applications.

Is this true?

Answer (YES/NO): NO